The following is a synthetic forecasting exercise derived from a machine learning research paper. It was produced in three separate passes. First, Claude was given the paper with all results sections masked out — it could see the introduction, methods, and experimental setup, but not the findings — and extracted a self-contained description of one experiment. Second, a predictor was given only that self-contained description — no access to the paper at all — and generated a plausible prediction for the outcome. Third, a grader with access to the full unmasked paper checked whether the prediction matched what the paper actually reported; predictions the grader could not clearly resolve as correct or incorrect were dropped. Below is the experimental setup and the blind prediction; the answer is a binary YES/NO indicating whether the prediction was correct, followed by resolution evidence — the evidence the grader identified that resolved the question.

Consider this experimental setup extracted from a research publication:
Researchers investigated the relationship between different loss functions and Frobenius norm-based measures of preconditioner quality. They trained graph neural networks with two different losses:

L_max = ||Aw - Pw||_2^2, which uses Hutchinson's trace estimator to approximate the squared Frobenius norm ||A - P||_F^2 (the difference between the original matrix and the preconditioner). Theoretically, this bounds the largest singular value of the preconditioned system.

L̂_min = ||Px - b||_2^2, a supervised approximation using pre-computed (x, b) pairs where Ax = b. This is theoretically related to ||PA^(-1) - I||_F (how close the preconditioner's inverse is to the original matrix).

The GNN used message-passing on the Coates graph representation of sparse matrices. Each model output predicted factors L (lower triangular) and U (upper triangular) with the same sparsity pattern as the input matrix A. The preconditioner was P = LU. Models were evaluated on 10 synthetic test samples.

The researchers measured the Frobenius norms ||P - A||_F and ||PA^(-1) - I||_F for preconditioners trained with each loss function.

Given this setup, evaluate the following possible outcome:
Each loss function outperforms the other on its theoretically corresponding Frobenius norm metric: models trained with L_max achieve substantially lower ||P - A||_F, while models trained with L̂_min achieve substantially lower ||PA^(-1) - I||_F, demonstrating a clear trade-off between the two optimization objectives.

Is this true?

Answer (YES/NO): YES